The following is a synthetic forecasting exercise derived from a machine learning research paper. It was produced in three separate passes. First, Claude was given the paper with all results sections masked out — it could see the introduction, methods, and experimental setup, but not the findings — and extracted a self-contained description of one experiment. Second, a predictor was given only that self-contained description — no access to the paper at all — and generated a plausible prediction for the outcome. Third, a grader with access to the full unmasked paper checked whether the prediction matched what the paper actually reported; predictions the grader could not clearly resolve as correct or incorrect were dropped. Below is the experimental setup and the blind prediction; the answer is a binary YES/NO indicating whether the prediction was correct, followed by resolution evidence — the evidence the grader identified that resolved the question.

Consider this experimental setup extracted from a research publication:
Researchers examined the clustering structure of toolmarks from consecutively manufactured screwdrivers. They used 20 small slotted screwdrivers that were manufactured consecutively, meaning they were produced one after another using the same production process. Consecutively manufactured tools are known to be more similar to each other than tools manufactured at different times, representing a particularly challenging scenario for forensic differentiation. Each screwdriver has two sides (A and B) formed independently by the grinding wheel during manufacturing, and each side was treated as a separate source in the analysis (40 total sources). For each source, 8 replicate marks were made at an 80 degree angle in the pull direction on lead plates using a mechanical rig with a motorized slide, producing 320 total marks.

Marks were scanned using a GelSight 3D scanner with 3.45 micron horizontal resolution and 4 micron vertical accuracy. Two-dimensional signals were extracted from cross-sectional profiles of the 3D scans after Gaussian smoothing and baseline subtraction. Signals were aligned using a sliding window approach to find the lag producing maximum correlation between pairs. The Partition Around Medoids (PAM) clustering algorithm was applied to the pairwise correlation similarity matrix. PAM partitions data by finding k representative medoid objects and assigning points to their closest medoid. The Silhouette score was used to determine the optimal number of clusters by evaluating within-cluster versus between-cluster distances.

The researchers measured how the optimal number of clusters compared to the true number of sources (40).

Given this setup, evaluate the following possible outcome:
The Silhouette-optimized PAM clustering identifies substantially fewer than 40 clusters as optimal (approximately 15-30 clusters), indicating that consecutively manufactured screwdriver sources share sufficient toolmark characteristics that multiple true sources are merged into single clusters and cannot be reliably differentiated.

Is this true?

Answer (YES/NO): NO